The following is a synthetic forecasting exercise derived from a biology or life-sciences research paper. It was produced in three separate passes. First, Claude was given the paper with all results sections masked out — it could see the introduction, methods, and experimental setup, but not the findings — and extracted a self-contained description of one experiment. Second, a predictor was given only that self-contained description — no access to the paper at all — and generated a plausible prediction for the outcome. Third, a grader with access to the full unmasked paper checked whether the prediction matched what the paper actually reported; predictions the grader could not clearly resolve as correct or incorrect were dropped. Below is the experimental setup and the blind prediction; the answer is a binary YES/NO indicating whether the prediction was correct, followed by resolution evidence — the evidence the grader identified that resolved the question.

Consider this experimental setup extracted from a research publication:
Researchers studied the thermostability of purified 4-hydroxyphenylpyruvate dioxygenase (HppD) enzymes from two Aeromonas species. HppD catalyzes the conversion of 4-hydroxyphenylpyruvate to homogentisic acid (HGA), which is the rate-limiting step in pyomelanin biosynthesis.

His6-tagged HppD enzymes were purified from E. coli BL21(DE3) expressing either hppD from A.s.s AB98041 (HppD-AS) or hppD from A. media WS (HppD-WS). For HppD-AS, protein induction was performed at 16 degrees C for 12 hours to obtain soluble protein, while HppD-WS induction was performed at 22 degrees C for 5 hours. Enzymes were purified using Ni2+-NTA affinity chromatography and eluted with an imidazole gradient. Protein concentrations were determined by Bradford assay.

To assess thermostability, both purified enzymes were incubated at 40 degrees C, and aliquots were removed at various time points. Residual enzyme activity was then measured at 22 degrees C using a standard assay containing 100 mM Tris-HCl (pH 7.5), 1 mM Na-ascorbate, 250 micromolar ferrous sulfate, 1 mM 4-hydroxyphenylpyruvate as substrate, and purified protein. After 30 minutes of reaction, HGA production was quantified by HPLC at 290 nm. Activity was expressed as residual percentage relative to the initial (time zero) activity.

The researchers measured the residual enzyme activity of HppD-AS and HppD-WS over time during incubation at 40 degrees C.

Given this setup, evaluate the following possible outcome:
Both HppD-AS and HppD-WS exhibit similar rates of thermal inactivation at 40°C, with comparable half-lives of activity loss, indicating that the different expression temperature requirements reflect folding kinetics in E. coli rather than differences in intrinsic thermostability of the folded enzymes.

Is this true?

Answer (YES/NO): NO